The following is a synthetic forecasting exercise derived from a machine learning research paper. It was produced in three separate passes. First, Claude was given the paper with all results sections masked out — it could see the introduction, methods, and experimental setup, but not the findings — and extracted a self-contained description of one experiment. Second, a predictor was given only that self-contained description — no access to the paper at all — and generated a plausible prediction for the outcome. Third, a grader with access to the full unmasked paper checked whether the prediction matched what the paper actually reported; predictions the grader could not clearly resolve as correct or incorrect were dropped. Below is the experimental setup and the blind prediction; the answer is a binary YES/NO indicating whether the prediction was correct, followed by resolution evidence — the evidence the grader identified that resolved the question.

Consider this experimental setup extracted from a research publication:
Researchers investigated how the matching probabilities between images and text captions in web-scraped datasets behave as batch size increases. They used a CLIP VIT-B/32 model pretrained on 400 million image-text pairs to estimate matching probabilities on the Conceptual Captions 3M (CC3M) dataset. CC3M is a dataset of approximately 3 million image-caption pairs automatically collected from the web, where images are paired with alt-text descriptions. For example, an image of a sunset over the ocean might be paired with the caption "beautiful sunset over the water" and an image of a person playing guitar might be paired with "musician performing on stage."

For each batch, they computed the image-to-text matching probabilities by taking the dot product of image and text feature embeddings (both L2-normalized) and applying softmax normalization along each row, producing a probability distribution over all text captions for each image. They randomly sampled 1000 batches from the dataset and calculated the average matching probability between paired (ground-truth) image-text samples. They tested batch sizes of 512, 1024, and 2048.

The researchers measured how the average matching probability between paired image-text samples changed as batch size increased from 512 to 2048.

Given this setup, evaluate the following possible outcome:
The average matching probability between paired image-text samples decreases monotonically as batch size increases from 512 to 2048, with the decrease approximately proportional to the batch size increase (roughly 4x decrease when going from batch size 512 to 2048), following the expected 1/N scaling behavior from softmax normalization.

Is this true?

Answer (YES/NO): NO